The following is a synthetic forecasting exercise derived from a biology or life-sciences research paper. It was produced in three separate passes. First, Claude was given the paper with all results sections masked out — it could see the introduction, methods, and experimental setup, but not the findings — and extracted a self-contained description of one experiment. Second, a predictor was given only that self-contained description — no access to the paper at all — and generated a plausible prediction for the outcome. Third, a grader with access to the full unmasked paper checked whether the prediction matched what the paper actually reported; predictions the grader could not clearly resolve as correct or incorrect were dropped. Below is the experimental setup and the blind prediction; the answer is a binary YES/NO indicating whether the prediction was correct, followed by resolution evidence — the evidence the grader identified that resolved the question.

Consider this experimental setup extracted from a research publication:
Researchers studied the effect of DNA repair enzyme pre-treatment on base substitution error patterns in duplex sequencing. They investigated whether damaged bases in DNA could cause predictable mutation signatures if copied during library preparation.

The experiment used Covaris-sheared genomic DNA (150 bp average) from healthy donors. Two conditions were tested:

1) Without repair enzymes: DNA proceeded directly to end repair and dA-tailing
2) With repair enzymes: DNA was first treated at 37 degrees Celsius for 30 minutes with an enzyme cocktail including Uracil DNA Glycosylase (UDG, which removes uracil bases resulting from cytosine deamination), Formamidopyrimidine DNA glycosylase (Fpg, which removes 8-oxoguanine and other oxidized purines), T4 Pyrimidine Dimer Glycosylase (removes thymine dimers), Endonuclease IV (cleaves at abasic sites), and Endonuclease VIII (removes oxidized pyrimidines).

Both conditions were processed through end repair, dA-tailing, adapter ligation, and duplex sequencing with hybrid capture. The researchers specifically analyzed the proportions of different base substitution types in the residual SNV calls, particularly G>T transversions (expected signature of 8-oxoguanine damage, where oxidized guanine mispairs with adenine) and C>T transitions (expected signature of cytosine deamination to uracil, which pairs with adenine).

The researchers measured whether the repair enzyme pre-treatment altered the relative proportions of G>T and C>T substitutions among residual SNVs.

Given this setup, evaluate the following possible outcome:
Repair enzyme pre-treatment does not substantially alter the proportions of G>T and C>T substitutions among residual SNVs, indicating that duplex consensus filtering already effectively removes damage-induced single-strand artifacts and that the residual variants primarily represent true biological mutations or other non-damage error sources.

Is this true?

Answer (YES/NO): NO